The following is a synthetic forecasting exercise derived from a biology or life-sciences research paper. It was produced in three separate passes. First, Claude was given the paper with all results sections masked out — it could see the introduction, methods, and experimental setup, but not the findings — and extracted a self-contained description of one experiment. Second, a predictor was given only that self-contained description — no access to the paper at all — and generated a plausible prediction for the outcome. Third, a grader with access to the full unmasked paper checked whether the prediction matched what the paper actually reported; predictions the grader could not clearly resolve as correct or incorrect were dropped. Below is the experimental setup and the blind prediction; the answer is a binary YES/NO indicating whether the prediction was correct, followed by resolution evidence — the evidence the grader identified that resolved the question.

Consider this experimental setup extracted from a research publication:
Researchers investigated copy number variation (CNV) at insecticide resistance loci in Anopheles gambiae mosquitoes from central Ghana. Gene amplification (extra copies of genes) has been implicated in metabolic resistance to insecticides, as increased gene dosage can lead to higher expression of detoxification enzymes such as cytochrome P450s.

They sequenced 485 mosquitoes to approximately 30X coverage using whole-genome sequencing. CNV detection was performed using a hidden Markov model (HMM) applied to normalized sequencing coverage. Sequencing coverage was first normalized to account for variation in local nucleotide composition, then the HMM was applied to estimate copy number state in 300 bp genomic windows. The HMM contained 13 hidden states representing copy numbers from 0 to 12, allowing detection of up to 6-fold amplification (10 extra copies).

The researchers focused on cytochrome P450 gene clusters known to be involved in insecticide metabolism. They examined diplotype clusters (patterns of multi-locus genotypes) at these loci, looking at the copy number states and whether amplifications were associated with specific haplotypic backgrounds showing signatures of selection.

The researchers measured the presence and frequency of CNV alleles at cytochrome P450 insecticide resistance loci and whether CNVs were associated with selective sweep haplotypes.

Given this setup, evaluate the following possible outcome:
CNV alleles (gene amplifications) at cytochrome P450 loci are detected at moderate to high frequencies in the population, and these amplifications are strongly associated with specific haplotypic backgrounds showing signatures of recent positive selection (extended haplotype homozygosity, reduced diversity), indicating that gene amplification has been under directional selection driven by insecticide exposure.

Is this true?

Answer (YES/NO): YES